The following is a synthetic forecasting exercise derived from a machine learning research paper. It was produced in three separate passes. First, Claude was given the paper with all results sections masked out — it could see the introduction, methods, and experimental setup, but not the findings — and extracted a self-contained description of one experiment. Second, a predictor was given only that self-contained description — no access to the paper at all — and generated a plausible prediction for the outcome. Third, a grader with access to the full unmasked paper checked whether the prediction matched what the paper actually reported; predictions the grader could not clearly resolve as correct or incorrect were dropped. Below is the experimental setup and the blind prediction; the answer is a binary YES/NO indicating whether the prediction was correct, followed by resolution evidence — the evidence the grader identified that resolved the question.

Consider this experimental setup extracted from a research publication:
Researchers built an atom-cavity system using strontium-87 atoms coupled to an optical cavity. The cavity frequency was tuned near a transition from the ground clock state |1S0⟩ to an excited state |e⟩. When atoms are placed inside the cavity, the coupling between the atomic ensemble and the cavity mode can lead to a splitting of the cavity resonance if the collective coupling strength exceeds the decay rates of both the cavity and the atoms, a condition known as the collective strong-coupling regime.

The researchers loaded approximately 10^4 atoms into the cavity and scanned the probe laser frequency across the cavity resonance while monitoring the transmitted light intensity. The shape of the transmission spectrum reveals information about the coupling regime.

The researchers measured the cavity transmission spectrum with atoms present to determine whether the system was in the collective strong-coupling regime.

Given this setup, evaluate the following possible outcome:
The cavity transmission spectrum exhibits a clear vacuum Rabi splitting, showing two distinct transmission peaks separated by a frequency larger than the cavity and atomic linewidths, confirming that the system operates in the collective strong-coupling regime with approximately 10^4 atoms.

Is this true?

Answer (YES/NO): YES